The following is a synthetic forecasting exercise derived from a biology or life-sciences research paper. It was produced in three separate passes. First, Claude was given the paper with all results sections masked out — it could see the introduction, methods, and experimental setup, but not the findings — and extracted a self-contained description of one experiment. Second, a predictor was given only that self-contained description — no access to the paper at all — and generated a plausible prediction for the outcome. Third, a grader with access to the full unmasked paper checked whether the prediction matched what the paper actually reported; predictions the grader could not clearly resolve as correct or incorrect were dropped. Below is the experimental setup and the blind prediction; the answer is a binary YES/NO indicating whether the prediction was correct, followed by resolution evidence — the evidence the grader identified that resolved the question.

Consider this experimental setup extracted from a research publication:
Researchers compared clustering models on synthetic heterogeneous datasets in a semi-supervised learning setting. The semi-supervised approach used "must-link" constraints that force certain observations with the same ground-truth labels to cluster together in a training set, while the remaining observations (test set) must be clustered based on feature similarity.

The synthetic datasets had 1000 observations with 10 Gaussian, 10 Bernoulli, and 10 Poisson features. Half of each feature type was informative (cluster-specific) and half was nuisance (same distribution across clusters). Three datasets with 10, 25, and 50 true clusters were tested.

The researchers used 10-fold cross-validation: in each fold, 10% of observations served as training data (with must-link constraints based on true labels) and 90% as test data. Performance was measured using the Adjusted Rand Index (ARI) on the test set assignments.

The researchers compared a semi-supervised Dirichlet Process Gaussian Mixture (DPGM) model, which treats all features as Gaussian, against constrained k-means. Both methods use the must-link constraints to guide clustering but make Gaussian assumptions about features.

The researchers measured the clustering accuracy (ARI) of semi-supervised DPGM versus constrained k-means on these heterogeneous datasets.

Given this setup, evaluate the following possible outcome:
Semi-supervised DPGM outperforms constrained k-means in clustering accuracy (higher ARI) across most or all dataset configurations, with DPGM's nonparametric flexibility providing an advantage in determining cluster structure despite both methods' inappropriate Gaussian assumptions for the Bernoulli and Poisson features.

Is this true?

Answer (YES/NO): NO